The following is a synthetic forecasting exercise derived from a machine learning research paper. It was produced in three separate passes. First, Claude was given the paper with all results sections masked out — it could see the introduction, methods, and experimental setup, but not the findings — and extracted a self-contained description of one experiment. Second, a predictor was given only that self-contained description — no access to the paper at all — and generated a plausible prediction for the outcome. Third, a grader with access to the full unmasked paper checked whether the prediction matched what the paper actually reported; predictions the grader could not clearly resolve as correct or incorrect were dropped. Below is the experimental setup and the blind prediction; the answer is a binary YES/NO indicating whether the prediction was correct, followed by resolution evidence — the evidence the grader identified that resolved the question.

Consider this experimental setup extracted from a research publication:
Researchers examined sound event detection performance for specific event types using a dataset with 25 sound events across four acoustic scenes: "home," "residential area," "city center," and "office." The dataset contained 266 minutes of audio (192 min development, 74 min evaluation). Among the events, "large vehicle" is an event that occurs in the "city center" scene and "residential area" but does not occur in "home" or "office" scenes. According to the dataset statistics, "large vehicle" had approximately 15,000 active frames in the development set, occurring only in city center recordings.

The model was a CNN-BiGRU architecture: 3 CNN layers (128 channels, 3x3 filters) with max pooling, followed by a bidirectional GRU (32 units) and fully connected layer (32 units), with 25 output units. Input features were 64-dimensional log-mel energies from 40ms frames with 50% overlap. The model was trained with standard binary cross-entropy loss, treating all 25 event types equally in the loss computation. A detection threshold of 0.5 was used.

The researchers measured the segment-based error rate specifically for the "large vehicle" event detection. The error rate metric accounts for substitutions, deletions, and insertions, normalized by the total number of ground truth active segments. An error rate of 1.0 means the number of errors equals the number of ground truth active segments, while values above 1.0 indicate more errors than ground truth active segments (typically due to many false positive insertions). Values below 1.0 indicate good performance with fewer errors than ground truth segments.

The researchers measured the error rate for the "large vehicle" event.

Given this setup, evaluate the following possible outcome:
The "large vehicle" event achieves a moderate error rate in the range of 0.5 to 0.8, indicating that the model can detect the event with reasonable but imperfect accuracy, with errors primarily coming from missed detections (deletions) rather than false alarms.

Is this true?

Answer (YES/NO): NO